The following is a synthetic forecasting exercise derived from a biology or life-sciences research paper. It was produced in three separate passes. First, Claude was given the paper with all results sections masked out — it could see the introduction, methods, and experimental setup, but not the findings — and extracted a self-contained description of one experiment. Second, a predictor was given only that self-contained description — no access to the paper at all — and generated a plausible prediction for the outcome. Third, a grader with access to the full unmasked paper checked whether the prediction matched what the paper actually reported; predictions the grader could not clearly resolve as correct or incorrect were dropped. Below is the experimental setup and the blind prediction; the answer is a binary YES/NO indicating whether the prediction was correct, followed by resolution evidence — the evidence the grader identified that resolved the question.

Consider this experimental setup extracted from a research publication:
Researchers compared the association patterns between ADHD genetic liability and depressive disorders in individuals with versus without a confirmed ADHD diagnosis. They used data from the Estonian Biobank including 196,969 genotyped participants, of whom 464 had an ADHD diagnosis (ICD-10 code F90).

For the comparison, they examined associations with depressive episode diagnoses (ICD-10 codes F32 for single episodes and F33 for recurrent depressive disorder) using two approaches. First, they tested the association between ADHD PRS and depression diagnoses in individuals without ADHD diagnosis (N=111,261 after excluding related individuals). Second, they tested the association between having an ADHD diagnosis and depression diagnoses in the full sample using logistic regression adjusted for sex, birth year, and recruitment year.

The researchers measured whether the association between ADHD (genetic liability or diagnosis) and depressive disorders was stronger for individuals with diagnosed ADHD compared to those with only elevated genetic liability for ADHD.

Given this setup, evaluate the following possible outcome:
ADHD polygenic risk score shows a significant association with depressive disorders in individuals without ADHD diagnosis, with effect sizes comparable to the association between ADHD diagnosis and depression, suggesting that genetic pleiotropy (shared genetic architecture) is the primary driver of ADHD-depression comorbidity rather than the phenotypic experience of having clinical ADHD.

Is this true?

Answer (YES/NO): NO